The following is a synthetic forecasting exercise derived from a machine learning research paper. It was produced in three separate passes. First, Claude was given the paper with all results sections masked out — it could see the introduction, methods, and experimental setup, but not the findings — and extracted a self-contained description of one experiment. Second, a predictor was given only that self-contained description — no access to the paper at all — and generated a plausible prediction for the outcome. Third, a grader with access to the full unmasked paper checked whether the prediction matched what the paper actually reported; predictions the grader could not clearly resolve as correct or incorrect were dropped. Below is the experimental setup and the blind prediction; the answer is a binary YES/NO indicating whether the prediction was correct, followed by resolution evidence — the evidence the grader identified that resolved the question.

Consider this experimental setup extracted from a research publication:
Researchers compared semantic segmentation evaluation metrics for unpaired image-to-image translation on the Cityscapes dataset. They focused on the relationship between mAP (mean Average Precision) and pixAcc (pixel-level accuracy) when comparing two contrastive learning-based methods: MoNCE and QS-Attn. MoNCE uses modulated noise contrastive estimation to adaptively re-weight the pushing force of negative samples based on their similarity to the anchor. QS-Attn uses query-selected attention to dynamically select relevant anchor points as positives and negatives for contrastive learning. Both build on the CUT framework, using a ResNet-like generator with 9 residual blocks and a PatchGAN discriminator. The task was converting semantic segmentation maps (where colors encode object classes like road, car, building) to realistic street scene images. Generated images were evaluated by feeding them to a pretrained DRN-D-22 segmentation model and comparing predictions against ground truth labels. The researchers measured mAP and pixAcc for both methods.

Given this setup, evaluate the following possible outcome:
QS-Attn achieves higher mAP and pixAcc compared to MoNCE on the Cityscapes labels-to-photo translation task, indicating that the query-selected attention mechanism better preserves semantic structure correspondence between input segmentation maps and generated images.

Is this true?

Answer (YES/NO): NO